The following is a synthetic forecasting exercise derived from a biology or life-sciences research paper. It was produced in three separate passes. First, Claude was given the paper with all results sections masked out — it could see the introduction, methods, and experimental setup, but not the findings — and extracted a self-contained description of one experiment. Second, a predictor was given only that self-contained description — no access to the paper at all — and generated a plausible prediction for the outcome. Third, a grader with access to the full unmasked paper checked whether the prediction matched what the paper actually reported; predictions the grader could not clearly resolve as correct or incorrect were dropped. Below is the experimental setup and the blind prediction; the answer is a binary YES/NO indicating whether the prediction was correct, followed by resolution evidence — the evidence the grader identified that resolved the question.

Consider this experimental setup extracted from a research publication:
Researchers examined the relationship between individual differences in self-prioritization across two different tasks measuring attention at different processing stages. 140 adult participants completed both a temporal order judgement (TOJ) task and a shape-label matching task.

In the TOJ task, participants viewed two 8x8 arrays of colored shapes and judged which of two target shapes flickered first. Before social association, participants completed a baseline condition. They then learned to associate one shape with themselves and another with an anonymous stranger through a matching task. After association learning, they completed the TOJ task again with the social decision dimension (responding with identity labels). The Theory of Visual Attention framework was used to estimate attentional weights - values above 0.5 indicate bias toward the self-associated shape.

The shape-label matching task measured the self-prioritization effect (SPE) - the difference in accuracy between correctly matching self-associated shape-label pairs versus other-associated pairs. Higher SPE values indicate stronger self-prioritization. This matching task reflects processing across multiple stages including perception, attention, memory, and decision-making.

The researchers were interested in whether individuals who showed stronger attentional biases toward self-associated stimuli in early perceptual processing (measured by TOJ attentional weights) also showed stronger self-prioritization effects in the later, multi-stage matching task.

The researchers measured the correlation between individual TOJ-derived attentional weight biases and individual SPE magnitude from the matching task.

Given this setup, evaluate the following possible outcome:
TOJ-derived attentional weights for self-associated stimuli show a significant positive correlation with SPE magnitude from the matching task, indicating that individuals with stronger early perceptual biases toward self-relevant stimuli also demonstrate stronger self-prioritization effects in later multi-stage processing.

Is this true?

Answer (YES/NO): NO